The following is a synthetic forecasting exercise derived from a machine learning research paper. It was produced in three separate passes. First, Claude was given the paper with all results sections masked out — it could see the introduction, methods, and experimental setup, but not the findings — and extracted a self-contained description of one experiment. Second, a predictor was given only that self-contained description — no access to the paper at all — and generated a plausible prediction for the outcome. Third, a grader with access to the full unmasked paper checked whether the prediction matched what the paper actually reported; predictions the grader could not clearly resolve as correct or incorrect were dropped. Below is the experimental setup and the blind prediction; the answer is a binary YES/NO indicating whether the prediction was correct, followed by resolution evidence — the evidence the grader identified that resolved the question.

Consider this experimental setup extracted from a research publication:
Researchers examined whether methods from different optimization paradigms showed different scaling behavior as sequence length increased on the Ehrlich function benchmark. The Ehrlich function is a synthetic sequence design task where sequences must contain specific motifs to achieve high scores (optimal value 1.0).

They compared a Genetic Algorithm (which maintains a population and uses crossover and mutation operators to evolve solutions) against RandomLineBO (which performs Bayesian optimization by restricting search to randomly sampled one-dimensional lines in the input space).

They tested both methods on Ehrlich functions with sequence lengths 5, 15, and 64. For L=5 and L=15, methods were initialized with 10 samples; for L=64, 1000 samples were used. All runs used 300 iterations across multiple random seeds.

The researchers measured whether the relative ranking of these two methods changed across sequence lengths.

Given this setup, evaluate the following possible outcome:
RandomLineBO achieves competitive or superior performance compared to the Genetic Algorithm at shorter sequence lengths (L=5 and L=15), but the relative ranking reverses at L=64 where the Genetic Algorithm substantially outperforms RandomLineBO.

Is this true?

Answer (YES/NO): NO